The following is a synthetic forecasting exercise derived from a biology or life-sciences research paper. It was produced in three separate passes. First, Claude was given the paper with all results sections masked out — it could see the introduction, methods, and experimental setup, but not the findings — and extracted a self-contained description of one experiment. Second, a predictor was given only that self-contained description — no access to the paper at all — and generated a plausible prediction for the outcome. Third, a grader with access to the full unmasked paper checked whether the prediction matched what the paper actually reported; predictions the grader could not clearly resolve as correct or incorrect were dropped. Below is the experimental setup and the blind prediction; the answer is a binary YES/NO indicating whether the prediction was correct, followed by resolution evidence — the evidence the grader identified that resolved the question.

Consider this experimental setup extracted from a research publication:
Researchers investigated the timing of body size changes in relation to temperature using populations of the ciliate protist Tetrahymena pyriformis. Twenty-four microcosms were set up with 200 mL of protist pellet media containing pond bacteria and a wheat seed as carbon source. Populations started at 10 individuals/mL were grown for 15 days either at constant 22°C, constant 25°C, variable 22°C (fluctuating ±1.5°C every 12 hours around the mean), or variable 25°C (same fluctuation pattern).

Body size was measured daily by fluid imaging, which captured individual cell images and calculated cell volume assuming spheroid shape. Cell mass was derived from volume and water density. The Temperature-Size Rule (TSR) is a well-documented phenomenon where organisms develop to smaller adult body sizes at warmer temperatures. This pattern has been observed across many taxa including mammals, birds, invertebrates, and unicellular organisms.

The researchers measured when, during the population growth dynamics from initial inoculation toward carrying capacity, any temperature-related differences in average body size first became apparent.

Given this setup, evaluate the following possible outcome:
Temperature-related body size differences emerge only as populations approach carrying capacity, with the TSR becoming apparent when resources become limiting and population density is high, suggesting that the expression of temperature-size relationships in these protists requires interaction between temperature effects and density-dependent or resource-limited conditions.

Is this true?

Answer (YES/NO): YES